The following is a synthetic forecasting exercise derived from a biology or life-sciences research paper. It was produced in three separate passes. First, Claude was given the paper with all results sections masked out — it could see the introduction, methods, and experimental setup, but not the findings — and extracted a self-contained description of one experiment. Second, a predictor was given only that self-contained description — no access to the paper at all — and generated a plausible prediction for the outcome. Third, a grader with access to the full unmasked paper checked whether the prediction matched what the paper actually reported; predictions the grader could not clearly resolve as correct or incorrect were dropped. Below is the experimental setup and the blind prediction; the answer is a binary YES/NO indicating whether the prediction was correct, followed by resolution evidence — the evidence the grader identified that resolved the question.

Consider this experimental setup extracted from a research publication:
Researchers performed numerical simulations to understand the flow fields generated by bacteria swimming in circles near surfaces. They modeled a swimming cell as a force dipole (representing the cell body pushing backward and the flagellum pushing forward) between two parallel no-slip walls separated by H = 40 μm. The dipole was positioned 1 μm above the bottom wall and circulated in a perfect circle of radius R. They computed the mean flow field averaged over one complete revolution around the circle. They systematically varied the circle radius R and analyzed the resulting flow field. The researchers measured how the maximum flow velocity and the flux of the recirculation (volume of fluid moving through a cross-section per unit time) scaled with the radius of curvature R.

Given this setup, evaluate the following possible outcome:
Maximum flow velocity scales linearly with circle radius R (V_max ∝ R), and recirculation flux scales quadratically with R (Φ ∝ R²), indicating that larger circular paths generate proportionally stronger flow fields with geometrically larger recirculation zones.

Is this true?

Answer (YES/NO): NO